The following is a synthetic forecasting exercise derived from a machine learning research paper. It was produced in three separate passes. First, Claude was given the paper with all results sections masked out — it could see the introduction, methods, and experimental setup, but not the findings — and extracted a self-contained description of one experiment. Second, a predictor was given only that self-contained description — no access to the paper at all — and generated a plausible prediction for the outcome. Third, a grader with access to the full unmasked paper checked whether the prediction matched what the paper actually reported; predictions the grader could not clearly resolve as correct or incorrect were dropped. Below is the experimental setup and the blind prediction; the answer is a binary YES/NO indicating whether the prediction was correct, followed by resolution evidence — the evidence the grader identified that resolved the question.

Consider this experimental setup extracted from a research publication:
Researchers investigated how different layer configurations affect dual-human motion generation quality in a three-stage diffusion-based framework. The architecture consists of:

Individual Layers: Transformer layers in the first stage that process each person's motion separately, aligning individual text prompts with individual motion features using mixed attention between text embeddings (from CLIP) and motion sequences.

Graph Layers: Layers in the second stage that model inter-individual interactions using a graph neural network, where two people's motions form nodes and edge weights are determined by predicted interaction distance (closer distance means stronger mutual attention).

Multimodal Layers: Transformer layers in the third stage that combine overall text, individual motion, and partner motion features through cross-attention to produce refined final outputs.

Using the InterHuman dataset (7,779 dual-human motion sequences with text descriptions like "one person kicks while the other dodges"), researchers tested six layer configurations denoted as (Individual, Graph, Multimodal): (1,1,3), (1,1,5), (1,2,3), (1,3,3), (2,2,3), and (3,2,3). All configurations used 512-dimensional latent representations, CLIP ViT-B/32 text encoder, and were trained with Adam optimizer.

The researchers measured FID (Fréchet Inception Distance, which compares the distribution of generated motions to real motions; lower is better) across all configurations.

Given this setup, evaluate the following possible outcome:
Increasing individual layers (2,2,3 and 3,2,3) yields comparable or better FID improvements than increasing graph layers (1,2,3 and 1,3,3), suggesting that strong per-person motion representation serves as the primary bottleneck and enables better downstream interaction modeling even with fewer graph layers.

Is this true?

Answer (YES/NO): NO